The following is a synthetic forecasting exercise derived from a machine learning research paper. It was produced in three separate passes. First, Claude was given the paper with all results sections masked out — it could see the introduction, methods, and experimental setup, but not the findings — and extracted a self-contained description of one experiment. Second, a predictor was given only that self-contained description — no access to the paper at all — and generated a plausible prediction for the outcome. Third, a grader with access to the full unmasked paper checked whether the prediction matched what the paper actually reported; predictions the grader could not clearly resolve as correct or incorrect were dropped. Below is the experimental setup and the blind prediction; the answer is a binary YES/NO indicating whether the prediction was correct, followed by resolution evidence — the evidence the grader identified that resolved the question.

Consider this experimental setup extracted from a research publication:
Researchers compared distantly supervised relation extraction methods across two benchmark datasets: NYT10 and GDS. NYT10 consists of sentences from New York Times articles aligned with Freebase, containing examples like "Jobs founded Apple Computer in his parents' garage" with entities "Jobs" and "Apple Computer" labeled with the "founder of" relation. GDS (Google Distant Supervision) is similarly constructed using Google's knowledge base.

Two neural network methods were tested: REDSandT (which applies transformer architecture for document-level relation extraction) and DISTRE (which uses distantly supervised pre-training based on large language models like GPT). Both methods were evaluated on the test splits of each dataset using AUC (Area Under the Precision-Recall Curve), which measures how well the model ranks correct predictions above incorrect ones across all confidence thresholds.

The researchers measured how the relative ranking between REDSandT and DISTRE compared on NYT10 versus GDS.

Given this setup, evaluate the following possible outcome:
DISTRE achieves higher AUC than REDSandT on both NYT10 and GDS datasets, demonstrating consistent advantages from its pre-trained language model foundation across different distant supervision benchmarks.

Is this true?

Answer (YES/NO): NO